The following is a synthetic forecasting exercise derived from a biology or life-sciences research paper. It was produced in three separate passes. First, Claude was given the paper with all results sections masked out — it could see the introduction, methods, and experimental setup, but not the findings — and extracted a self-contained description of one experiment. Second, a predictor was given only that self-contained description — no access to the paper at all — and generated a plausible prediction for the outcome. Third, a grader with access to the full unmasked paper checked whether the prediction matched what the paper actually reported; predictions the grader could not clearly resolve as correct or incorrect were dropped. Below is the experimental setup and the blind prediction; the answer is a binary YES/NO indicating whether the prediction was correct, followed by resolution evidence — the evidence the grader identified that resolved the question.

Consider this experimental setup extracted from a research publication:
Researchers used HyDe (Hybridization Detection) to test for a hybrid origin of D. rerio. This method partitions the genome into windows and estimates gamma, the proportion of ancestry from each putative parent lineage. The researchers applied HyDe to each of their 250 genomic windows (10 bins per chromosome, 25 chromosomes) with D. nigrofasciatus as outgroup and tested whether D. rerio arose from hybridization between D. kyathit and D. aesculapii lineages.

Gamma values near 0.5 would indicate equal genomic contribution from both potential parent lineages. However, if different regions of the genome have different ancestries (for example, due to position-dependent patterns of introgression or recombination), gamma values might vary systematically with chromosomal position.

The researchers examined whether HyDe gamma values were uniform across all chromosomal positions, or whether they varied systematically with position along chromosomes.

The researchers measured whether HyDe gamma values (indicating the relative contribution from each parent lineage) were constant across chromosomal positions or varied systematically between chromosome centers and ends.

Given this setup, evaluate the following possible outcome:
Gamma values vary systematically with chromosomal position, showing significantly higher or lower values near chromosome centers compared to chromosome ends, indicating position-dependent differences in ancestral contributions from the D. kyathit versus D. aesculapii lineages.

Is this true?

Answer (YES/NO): YES